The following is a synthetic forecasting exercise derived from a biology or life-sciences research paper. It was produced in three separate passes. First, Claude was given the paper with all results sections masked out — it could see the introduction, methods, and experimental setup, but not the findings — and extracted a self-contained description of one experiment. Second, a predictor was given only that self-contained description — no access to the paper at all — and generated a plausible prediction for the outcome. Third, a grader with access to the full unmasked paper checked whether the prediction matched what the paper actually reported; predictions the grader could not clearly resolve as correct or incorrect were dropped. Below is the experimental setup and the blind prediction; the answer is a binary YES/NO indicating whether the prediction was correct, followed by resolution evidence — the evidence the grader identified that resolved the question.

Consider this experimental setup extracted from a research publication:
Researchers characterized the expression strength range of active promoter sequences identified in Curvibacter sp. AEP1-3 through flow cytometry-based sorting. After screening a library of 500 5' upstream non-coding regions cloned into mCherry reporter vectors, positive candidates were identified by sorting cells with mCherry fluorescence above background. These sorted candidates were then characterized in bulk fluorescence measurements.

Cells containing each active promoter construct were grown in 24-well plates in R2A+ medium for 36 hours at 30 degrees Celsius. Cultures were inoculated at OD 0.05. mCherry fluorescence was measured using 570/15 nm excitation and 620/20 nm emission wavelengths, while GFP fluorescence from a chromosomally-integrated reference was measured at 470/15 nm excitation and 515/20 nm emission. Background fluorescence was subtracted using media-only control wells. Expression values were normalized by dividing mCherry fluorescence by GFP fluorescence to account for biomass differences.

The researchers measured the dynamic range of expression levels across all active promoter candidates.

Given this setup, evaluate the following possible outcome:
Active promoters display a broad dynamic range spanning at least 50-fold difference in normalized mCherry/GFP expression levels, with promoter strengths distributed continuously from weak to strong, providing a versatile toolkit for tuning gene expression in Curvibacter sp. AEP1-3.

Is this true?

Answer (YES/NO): YES